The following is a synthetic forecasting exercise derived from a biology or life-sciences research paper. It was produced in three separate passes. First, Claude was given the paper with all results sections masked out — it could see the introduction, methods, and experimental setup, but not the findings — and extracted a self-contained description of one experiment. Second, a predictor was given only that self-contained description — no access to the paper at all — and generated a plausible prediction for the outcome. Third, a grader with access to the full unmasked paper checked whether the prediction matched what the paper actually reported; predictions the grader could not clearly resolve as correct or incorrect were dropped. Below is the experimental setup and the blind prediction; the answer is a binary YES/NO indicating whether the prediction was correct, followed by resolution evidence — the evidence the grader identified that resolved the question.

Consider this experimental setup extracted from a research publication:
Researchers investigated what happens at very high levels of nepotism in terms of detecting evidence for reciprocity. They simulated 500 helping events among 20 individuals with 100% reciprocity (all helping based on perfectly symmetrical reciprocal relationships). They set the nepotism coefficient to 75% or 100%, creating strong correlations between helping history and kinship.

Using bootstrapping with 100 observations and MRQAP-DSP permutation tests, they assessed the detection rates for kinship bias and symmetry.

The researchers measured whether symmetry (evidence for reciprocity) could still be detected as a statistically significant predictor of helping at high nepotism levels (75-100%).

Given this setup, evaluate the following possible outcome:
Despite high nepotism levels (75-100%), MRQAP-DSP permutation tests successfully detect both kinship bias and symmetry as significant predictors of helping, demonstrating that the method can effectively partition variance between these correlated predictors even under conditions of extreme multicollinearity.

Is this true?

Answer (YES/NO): NO